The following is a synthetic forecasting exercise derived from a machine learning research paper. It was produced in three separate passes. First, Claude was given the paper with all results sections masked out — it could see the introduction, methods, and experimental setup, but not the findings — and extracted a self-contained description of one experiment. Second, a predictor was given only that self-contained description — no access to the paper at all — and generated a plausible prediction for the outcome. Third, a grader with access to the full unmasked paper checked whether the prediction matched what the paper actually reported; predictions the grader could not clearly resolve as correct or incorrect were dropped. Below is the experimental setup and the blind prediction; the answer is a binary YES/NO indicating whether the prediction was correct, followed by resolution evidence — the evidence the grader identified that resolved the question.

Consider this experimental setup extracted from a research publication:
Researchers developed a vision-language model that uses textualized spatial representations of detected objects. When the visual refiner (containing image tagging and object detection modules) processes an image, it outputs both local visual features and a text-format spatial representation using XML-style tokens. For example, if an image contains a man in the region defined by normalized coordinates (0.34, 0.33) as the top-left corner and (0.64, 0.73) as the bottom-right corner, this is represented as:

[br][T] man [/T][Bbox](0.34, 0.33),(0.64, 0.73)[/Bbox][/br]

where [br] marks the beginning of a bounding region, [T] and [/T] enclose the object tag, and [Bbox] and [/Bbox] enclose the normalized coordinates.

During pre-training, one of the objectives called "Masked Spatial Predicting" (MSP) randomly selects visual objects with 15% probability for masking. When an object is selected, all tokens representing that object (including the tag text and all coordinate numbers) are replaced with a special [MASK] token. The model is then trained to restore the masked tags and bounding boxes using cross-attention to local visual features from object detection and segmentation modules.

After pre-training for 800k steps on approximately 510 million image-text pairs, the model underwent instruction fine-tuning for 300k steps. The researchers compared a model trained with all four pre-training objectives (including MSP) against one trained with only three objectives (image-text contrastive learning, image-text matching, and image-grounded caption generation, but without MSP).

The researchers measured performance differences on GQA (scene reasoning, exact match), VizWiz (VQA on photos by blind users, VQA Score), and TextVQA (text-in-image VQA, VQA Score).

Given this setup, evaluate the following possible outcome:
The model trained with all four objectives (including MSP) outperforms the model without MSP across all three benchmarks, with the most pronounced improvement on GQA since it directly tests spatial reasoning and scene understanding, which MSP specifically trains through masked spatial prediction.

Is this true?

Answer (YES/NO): NO